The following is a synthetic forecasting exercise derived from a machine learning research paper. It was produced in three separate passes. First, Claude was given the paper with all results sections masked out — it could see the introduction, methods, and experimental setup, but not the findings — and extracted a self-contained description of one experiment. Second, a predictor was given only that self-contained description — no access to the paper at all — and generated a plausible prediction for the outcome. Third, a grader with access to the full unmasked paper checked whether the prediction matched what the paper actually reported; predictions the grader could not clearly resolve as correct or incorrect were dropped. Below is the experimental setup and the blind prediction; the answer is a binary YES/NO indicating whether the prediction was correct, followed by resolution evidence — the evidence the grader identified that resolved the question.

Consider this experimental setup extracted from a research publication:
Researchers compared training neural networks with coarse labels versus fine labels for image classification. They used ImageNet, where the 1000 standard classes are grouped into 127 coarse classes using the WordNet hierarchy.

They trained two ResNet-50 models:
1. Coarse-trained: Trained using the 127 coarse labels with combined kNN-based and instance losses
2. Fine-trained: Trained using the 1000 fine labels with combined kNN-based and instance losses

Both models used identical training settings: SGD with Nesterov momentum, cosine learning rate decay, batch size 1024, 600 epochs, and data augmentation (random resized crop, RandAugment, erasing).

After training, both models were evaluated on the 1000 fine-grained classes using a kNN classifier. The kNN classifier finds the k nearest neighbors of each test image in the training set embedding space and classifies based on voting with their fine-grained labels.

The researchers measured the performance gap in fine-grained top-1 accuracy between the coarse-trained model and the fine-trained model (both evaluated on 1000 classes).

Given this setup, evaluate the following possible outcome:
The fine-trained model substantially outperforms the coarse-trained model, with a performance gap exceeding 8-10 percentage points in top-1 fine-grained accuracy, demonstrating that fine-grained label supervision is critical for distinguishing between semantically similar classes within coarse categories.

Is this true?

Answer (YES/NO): YES